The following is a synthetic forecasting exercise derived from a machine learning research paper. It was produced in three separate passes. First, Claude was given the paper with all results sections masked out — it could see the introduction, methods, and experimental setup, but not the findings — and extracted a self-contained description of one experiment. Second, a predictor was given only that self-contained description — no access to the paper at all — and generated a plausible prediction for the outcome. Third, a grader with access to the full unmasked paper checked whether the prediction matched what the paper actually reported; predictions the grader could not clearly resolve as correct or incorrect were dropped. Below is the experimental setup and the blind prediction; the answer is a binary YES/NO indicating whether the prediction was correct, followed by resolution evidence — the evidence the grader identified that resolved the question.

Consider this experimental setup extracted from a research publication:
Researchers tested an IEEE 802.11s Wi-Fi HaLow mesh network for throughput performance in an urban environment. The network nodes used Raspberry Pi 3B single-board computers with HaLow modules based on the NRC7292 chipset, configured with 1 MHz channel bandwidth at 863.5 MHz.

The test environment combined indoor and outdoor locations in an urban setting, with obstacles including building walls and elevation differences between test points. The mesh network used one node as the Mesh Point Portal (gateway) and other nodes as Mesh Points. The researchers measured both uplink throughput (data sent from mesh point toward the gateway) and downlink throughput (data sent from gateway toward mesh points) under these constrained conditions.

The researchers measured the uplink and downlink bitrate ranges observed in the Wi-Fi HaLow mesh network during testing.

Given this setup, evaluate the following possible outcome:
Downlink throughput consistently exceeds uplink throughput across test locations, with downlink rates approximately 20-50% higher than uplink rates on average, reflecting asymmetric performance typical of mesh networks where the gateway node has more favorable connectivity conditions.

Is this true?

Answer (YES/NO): NO